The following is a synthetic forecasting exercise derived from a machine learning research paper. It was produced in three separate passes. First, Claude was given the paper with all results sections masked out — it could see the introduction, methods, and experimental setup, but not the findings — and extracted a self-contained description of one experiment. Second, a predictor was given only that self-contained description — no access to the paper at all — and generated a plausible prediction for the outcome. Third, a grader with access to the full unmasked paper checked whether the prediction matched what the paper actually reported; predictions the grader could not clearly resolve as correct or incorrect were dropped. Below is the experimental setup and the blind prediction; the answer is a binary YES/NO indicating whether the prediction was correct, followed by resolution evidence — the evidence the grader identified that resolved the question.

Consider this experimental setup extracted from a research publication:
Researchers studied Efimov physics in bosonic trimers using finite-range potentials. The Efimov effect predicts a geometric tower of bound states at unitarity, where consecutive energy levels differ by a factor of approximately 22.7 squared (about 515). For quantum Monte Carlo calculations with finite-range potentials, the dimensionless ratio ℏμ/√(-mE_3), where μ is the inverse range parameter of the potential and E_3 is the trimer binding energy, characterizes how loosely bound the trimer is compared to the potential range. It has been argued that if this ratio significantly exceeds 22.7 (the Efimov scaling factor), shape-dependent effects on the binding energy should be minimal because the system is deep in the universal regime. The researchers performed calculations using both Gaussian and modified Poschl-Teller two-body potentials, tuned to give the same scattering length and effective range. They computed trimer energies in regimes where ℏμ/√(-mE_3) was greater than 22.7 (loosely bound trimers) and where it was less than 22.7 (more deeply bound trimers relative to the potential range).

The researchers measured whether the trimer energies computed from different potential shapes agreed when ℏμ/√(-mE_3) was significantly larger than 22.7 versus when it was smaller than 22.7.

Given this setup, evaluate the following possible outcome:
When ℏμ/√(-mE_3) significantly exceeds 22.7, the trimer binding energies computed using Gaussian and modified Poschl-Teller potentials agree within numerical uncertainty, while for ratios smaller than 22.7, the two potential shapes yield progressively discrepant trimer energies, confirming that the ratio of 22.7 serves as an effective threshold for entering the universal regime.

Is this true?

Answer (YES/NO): NO